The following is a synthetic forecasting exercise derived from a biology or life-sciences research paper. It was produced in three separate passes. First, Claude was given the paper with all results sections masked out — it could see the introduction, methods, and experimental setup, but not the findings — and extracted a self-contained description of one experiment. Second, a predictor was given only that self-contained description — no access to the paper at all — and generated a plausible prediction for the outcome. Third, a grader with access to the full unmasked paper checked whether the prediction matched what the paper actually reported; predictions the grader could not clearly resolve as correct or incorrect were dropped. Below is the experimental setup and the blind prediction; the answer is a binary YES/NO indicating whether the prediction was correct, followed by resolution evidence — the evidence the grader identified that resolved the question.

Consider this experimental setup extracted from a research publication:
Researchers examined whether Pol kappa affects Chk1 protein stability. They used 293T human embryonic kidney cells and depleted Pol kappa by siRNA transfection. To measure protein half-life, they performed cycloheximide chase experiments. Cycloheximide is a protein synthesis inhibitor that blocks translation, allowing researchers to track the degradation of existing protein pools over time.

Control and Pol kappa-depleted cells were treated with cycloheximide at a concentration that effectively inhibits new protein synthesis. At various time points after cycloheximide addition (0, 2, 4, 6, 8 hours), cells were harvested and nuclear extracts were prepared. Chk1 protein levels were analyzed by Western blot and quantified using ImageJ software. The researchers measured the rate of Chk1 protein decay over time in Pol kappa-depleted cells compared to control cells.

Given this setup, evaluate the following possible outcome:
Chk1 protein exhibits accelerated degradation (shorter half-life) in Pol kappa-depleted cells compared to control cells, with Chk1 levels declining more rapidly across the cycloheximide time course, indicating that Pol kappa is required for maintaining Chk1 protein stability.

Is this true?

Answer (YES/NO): YES